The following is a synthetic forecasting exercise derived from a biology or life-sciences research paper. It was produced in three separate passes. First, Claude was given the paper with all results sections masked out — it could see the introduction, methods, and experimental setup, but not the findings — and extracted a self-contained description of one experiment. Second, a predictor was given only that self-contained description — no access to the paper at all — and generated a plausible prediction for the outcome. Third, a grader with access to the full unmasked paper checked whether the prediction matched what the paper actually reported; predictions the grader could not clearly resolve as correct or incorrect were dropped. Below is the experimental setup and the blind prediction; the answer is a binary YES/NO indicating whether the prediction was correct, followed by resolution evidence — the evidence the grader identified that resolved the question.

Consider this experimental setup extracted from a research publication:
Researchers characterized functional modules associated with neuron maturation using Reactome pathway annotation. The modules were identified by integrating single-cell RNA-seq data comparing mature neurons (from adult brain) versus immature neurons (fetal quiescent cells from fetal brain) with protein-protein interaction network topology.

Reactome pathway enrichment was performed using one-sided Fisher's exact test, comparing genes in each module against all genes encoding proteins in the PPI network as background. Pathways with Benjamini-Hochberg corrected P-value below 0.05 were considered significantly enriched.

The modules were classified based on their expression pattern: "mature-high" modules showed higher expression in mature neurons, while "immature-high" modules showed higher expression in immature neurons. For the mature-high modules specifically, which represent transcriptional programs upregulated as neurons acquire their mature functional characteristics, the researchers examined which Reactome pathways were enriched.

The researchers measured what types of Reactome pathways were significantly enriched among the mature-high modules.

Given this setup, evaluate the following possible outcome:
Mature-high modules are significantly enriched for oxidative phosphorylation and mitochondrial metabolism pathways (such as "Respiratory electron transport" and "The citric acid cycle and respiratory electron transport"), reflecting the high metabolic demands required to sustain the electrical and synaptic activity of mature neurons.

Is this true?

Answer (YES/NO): YES